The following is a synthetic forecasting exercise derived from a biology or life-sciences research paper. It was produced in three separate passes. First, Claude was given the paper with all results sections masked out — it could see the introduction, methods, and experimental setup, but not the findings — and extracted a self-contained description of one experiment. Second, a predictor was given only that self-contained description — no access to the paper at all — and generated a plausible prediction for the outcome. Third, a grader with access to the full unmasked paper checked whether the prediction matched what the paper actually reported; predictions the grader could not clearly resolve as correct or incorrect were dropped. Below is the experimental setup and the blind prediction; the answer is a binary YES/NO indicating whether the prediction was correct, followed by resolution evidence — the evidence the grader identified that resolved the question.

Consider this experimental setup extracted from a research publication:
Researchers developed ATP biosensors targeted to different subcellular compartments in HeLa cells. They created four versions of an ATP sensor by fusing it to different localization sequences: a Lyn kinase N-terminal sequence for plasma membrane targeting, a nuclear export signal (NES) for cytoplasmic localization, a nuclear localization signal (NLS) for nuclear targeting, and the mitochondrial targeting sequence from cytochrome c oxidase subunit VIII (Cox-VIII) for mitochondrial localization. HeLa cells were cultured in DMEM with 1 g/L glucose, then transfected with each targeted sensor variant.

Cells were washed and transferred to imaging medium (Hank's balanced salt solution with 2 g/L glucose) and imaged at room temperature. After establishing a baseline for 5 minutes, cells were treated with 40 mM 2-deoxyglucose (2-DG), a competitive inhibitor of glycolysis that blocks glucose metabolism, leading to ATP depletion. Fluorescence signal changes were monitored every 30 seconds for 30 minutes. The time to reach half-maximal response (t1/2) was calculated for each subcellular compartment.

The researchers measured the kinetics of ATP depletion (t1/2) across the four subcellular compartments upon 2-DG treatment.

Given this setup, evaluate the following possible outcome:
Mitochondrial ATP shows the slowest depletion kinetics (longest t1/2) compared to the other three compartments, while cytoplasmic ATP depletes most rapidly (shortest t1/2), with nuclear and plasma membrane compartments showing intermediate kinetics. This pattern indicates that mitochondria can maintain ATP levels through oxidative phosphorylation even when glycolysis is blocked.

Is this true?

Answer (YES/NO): NO